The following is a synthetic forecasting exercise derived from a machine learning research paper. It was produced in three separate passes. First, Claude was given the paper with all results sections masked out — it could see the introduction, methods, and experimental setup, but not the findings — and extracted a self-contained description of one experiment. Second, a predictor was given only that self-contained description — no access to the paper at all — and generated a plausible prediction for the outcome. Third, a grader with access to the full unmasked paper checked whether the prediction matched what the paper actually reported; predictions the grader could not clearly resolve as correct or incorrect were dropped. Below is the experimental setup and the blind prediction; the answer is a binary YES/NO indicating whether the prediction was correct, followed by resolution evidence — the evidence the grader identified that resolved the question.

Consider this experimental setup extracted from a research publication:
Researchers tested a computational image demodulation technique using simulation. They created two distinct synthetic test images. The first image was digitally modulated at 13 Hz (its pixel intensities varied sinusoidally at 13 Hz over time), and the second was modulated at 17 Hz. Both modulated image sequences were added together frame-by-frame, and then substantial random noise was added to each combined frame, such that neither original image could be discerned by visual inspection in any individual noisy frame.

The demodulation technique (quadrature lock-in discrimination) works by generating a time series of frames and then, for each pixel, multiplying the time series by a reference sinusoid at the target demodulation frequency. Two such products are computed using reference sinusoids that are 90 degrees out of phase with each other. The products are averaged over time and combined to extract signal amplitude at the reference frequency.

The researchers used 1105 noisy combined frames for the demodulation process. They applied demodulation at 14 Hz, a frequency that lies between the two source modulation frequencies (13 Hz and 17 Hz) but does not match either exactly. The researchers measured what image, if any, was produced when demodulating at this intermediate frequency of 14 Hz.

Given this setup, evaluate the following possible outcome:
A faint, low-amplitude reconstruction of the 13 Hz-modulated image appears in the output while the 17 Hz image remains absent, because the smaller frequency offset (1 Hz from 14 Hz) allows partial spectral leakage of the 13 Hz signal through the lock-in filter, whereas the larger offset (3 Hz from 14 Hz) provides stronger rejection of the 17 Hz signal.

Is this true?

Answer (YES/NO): NO